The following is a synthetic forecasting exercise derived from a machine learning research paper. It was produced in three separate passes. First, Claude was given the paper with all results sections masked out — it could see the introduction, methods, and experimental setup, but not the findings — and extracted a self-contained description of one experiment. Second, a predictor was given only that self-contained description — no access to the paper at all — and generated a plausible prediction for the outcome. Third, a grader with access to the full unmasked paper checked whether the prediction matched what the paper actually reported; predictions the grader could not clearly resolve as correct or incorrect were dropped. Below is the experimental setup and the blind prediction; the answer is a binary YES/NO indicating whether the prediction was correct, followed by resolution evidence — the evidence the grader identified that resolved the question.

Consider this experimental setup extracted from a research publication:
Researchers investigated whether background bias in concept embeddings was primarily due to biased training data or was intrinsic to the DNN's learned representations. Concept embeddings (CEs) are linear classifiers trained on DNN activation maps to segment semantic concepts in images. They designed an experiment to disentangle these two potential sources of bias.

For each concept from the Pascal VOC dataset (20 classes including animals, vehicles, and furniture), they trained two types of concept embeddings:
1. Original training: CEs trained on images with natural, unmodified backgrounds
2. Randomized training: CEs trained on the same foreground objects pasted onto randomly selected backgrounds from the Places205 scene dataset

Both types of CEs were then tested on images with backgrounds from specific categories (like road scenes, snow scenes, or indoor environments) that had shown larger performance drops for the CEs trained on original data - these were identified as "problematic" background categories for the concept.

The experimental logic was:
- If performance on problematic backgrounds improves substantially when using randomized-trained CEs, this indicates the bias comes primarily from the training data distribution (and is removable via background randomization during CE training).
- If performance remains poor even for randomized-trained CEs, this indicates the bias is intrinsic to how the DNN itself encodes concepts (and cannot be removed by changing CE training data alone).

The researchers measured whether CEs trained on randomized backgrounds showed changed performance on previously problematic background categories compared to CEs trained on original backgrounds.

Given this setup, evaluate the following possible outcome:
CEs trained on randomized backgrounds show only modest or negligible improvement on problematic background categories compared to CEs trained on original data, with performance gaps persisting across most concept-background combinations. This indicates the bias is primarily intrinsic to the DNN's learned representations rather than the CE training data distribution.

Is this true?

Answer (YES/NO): NO